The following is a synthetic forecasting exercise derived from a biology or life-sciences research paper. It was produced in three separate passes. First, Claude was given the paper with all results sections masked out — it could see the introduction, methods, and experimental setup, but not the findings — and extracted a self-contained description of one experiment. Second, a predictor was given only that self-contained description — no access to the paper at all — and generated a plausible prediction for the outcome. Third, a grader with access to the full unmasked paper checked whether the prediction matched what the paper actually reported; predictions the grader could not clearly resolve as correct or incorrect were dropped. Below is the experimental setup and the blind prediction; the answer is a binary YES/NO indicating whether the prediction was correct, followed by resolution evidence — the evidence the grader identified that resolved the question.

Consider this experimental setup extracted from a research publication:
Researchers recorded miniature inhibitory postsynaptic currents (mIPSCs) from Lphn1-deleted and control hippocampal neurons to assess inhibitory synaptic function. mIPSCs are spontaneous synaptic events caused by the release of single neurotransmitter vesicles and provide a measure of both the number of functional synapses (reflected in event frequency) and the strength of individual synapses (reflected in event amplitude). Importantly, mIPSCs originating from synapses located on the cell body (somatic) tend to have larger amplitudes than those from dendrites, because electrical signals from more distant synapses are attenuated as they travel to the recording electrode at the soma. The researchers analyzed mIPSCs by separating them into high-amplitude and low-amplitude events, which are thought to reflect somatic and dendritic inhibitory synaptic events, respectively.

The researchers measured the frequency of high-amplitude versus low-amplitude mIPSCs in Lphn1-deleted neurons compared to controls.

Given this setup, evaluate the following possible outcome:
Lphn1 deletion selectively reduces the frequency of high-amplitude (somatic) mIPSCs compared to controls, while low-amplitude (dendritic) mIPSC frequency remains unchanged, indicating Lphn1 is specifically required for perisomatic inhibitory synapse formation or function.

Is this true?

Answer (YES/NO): YES